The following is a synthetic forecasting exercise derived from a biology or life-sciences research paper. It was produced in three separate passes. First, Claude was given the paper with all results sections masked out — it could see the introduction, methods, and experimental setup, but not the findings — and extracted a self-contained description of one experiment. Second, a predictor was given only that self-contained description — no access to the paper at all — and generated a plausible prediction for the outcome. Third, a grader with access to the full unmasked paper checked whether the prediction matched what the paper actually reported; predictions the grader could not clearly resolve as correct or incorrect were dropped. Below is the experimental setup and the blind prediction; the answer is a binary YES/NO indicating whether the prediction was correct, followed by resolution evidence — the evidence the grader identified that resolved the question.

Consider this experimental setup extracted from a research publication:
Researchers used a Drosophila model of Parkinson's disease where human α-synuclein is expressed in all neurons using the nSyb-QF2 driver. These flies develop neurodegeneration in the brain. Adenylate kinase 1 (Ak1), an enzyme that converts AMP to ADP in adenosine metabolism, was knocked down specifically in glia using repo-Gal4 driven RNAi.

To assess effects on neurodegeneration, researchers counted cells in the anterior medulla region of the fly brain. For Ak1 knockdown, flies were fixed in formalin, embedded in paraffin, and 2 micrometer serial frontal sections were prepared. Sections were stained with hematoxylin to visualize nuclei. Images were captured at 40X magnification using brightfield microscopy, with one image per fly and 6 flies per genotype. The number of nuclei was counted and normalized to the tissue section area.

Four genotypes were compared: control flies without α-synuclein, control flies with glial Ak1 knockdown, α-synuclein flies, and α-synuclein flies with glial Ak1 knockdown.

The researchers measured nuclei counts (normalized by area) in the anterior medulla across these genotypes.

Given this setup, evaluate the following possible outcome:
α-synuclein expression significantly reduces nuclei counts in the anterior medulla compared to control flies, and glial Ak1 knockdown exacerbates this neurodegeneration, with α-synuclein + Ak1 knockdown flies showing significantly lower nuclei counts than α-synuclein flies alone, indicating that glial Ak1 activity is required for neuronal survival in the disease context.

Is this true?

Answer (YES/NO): NO